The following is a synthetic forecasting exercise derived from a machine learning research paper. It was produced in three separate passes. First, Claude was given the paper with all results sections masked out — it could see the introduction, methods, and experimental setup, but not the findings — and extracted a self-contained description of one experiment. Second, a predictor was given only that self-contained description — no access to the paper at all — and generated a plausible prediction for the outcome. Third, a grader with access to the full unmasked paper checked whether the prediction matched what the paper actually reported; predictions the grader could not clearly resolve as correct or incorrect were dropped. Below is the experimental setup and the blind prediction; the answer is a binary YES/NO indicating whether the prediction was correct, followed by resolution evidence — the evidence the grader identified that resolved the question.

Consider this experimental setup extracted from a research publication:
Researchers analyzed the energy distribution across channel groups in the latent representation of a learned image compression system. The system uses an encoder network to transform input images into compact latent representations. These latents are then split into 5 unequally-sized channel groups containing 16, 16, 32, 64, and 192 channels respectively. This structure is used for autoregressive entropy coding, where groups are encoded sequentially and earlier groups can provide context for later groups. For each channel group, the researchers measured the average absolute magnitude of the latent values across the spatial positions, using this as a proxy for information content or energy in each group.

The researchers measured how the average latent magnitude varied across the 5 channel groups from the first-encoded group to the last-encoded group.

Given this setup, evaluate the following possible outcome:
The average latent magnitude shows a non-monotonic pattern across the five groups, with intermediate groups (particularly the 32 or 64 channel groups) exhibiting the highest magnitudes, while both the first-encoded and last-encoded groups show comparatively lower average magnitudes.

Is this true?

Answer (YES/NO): NO